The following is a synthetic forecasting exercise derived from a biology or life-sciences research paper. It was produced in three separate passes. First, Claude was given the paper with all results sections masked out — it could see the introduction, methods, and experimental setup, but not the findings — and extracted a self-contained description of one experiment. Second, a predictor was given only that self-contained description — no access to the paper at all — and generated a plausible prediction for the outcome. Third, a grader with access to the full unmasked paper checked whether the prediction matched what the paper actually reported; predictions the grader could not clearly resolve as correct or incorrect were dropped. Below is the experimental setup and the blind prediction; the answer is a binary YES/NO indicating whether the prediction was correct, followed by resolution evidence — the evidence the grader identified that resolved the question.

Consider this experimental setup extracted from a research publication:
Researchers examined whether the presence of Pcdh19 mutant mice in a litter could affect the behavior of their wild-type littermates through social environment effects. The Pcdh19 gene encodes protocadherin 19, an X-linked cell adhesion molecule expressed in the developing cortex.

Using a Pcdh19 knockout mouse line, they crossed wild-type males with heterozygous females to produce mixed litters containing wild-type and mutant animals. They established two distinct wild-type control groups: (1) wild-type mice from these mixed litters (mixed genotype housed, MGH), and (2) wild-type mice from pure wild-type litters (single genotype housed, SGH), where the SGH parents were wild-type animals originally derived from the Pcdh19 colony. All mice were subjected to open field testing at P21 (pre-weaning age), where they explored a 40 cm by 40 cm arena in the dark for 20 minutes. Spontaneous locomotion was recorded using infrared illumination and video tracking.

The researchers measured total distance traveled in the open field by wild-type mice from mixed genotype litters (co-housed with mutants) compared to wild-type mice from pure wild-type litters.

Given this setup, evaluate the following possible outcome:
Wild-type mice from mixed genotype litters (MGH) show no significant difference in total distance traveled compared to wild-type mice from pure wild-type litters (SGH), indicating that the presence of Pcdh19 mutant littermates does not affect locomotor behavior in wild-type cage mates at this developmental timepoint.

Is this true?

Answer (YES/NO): NO